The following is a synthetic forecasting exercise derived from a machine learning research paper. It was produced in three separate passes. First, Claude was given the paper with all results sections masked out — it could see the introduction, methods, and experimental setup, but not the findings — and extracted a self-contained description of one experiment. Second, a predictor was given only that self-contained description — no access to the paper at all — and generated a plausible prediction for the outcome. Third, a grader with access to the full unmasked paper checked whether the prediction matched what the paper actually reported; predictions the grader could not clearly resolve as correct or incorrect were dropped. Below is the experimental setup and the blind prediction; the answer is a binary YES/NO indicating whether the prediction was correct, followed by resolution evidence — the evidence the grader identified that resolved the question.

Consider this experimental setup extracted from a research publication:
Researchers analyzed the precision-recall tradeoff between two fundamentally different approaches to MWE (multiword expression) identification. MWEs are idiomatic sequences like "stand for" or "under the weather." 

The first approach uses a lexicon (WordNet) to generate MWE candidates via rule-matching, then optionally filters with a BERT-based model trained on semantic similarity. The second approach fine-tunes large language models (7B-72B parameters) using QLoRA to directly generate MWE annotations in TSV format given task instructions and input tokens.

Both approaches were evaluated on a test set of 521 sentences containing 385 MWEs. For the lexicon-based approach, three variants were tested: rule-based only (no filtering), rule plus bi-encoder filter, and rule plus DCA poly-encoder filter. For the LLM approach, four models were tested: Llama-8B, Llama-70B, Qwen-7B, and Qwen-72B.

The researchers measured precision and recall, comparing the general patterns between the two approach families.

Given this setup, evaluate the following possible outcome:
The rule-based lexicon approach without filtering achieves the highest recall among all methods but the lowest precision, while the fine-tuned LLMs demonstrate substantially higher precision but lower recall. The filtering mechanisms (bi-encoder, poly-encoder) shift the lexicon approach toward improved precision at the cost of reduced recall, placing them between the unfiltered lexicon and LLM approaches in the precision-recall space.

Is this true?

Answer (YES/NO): NO